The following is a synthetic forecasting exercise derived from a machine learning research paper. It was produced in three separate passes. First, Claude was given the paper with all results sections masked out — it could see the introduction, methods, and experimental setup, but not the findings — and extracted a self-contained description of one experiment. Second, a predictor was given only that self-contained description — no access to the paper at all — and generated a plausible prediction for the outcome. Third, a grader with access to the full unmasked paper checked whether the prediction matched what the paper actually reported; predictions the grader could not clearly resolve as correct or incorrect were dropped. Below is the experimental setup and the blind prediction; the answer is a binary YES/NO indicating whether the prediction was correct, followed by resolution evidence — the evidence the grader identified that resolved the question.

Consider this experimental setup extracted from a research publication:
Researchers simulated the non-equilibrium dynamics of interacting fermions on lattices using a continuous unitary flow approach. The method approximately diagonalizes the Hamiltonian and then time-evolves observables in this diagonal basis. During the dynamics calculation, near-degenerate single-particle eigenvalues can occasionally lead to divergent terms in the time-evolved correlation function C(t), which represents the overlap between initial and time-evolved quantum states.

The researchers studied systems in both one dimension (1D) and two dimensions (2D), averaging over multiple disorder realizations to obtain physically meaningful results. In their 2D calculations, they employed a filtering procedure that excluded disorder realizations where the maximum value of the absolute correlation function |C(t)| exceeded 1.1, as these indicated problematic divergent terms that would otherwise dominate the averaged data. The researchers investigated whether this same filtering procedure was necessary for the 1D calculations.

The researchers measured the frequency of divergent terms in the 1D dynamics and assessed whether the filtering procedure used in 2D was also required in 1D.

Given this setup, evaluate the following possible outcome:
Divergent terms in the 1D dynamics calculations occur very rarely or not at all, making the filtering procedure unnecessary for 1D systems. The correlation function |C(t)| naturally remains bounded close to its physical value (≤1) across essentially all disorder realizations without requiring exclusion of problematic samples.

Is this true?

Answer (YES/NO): YES